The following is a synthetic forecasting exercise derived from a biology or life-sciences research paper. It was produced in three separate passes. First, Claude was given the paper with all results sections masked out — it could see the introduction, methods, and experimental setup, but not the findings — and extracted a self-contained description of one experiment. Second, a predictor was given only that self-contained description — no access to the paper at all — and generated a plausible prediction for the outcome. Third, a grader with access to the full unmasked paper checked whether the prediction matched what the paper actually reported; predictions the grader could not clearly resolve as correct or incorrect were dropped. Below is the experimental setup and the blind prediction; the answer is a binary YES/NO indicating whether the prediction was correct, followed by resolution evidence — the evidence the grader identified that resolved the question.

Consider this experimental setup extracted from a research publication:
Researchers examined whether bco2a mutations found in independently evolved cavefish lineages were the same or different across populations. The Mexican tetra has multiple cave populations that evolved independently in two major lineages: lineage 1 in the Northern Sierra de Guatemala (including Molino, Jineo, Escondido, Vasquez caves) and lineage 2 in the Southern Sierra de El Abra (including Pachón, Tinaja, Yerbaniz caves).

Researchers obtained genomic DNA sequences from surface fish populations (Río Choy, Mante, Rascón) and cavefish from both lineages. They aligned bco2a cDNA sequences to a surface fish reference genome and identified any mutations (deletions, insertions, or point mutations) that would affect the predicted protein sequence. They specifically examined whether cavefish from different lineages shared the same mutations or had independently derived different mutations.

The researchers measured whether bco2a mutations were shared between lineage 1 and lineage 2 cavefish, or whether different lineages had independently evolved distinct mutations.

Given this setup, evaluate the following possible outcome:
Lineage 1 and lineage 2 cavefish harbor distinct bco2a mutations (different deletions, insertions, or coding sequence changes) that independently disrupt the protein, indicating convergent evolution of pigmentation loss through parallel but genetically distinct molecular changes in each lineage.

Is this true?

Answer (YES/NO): NO